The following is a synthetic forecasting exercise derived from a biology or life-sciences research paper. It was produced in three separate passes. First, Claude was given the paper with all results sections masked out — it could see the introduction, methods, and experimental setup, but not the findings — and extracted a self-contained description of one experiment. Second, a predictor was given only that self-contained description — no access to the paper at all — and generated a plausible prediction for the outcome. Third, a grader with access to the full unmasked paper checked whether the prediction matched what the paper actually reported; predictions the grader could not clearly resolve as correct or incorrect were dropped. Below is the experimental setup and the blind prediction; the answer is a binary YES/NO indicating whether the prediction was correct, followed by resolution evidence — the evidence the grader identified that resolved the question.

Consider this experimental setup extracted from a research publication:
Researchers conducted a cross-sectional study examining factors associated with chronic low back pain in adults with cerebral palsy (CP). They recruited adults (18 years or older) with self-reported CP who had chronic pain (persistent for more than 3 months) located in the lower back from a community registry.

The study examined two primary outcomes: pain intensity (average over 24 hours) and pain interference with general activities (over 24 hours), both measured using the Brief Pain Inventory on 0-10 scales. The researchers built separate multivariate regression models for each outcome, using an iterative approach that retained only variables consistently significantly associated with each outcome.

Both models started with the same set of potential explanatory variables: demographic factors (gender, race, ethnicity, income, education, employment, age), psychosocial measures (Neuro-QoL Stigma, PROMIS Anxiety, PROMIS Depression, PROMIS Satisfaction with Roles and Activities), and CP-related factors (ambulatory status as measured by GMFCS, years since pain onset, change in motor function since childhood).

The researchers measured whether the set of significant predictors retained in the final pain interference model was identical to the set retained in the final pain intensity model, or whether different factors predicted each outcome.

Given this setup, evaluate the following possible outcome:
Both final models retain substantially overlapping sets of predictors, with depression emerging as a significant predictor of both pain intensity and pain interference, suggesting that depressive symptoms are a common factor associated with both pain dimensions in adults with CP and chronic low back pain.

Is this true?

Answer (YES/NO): NO